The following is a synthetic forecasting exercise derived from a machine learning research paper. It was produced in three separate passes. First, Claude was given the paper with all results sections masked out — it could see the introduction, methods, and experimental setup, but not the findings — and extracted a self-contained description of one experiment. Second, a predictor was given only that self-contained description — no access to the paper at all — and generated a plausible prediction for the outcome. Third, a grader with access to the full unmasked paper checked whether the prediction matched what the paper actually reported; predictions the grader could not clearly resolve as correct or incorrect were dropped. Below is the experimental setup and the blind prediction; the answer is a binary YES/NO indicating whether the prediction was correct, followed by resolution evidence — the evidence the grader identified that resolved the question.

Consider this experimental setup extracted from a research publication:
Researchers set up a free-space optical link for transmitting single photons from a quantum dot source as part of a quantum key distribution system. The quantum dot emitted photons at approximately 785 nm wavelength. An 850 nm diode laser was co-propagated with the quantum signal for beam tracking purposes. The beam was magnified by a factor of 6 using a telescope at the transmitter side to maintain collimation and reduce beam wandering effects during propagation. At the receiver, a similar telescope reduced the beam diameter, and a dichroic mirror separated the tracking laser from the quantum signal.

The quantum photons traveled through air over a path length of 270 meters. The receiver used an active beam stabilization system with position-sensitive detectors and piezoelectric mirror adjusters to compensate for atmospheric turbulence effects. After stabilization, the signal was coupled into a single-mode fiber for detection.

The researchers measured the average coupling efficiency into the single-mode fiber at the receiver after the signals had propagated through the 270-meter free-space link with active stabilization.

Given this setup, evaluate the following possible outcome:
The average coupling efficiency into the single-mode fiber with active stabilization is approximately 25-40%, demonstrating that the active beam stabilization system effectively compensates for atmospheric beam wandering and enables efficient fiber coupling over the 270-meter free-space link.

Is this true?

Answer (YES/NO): YES